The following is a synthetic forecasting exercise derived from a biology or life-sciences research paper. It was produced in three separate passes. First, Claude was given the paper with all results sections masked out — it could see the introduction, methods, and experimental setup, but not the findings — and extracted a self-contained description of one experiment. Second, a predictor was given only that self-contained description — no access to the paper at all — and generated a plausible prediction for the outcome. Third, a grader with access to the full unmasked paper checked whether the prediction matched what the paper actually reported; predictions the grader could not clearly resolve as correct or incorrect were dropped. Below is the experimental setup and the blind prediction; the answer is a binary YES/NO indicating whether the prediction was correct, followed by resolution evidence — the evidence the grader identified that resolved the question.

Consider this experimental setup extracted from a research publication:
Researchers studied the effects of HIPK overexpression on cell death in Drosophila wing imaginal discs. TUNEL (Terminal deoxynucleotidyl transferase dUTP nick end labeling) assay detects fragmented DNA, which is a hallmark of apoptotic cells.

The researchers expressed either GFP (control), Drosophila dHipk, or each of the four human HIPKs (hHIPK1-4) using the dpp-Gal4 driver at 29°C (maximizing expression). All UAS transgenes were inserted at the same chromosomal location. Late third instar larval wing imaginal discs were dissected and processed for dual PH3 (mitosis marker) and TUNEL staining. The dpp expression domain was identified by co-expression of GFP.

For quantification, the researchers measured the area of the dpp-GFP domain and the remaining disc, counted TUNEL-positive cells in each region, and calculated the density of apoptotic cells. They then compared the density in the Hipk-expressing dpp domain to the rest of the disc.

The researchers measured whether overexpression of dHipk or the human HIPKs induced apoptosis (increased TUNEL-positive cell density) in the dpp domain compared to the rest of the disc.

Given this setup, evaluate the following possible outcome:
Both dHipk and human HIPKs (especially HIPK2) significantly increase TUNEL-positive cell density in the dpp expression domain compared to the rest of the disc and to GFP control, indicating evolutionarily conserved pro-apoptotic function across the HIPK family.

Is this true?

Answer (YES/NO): NO